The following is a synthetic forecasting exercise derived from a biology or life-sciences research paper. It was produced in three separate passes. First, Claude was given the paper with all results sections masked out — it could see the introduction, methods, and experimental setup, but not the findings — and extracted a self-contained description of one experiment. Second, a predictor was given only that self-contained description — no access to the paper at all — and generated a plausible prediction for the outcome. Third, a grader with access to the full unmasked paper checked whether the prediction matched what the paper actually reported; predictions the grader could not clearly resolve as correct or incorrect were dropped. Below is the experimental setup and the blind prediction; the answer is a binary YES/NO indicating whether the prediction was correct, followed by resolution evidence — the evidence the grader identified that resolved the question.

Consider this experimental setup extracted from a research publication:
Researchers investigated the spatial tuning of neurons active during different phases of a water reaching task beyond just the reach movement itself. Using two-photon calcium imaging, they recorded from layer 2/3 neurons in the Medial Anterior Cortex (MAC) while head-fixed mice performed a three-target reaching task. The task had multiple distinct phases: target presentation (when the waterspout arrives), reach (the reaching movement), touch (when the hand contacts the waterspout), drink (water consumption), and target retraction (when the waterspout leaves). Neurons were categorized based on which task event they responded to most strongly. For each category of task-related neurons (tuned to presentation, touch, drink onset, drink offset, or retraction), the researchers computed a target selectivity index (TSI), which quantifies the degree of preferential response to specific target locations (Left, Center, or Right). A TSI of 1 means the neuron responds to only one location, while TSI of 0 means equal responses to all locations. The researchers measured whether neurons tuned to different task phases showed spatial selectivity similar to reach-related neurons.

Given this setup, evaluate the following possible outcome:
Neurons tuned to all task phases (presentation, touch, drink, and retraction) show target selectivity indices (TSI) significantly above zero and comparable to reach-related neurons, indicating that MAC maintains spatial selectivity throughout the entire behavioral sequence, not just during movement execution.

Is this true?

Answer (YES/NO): YES